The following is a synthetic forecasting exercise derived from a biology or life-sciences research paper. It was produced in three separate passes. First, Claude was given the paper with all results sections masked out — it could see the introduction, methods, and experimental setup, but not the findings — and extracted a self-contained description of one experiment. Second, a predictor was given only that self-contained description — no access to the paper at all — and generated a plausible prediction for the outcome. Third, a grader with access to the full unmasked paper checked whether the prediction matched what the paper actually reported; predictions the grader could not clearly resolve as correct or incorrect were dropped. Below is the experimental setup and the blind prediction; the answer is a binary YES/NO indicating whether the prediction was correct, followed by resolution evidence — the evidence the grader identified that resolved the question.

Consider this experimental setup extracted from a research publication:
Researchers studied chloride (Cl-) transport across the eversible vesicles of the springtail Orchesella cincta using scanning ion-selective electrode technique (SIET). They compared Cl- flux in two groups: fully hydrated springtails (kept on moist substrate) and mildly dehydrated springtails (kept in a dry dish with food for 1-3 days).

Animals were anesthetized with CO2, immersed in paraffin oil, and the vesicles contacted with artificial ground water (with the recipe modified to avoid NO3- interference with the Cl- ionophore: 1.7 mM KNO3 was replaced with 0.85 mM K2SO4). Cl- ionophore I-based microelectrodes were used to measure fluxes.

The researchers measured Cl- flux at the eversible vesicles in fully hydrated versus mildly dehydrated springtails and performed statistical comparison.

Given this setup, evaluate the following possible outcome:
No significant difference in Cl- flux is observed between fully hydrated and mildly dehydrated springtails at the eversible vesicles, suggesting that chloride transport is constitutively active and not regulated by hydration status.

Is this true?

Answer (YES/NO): NO